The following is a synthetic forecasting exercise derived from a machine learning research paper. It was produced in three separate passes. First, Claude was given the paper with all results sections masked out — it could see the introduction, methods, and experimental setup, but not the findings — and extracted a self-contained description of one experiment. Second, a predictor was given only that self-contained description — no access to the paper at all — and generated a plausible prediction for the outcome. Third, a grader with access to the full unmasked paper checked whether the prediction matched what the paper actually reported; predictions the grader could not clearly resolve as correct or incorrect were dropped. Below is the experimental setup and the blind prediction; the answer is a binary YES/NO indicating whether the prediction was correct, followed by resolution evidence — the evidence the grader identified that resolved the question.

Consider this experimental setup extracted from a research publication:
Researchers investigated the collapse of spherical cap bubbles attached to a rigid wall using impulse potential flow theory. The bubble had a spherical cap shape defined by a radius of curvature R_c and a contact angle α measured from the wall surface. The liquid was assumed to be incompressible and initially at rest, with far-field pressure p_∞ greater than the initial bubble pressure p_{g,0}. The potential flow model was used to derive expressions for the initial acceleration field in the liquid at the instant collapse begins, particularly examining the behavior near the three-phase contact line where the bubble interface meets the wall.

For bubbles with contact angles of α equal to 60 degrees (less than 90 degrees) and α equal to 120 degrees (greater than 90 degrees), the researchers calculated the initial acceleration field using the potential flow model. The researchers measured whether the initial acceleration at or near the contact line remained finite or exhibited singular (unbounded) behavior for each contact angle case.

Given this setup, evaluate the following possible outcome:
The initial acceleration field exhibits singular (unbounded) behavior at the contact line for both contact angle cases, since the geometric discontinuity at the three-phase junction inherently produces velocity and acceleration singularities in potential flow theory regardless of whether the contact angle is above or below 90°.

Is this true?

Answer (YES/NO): NO